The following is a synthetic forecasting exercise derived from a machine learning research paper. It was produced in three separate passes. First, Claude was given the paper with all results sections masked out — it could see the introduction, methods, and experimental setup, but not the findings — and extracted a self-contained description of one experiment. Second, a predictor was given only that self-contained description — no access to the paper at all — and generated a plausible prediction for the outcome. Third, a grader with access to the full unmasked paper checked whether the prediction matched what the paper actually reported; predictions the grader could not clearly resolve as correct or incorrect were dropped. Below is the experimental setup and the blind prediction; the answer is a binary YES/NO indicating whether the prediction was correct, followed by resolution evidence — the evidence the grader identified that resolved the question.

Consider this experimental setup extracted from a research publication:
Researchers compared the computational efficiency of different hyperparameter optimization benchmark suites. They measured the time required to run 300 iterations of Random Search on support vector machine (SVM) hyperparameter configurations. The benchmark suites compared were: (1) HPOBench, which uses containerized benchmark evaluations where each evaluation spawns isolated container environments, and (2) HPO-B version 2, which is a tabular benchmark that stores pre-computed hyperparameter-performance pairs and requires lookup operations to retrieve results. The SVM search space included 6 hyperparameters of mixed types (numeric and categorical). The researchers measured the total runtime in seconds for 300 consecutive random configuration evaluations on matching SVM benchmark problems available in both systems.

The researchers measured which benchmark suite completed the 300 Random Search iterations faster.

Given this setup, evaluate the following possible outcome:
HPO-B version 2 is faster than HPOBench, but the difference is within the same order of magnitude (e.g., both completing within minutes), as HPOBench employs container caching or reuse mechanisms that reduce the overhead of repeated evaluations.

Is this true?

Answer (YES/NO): NO